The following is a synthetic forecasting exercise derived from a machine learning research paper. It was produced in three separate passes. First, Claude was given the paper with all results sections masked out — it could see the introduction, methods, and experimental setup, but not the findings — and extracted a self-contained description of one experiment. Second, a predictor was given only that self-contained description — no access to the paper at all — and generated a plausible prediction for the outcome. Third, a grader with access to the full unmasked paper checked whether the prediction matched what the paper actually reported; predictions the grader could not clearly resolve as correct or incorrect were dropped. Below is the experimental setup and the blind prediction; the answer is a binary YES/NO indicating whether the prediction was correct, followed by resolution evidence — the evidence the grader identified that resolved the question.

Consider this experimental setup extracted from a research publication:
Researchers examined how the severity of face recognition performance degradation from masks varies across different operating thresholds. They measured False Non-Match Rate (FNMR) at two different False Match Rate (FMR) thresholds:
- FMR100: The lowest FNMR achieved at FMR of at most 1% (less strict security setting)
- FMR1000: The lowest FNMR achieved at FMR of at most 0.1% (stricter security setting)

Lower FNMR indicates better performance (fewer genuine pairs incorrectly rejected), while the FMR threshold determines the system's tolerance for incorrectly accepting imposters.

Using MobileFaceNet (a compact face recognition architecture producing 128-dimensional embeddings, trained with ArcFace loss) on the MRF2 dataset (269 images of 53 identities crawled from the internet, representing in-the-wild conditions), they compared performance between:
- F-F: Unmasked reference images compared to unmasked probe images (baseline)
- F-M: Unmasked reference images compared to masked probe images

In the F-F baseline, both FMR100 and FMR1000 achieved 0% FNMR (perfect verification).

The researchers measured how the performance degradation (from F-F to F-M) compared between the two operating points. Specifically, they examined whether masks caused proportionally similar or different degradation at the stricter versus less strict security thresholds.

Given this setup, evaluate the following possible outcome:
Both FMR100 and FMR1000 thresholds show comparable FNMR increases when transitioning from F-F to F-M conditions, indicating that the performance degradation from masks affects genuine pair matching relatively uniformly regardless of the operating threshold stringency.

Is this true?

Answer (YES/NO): NO